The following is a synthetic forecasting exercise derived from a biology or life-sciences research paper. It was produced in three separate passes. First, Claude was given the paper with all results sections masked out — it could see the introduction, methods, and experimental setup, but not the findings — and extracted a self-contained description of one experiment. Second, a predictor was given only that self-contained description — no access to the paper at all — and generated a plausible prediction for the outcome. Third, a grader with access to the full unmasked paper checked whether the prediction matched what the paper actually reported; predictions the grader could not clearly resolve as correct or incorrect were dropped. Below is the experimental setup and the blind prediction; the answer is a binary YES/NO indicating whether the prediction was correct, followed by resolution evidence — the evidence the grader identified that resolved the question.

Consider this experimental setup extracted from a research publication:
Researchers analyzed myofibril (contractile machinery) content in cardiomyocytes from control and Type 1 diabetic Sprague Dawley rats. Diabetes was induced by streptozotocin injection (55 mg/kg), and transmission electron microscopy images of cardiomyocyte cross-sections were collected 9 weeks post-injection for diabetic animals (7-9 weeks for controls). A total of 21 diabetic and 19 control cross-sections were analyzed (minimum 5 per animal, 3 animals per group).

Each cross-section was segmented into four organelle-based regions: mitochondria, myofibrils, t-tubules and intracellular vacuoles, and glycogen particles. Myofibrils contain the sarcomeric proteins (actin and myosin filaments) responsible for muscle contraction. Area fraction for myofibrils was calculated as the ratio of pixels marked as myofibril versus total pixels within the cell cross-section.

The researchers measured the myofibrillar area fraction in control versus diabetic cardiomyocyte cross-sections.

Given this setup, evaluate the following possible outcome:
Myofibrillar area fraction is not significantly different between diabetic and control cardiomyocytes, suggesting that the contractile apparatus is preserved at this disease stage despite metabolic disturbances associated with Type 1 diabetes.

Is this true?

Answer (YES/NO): YES